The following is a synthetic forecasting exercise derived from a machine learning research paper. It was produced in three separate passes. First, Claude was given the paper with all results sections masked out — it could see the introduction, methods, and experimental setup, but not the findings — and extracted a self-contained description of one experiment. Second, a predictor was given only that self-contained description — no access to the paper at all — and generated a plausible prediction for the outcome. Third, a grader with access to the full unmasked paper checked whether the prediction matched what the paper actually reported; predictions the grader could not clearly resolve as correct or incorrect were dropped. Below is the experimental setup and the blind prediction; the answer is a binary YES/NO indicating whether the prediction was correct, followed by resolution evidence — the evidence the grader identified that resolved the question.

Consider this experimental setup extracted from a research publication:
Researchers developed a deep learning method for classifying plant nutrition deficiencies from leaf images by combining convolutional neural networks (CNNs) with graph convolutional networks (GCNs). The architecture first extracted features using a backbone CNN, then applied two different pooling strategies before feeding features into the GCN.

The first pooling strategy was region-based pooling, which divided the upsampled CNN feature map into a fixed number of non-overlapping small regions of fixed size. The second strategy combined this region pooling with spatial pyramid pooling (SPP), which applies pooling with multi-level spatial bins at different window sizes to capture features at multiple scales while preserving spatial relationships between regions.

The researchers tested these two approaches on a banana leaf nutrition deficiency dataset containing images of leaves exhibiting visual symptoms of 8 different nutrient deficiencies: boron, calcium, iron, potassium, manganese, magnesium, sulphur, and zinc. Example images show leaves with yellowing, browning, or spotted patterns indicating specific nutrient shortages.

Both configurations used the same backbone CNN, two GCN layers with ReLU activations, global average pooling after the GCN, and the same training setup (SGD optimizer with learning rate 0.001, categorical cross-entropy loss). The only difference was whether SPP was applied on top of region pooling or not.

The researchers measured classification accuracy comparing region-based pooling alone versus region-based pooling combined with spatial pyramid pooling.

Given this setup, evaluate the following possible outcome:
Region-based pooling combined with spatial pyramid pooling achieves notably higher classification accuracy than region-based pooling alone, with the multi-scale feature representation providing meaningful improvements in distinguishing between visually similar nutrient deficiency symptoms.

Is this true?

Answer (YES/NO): YES